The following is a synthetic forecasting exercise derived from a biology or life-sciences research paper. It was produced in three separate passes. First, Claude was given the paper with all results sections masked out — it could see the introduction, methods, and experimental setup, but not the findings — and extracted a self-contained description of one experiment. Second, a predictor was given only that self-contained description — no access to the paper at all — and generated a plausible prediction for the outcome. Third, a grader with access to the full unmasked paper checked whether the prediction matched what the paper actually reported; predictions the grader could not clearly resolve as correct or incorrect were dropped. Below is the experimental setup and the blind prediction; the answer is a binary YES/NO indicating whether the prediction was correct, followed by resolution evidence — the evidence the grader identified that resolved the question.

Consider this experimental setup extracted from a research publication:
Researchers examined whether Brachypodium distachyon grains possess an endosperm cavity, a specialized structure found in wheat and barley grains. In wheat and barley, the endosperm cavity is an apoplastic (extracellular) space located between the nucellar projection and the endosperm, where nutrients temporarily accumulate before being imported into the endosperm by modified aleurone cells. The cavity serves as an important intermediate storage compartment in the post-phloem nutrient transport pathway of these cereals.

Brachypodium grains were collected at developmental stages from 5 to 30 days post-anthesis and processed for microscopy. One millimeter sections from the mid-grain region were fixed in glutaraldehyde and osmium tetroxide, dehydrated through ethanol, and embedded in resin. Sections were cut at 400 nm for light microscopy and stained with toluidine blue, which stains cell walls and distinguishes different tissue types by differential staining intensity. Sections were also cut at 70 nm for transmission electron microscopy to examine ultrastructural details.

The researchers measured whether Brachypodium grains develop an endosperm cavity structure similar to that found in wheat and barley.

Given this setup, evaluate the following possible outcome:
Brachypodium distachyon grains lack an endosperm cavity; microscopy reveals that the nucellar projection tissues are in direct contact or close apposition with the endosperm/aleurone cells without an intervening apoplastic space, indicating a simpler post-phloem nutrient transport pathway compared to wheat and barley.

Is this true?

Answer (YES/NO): NO